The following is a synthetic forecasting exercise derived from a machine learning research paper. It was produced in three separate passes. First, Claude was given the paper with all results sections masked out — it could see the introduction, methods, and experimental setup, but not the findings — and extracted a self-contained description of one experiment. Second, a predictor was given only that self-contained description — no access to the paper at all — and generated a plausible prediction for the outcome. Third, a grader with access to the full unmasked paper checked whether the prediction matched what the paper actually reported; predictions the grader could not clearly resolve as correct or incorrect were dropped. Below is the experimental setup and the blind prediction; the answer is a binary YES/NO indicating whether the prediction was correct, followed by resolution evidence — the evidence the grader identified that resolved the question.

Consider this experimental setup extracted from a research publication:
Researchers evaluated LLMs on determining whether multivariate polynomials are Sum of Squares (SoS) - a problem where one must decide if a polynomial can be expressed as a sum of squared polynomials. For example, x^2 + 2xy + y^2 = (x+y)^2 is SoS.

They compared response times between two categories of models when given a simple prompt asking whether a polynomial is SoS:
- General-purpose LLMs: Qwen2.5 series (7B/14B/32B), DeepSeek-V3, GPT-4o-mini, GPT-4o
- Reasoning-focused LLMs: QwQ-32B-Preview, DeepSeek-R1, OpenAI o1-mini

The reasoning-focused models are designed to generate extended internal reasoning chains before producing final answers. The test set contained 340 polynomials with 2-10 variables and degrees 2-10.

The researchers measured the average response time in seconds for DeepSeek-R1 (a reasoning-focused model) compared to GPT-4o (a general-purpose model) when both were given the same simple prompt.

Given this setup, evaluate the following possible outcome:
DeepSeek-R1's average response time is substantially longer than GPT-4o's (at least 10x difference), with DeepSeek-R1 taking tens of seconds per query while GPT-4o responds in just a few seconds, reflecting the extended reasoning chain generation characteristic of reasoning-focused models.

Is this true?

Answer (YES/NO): NO